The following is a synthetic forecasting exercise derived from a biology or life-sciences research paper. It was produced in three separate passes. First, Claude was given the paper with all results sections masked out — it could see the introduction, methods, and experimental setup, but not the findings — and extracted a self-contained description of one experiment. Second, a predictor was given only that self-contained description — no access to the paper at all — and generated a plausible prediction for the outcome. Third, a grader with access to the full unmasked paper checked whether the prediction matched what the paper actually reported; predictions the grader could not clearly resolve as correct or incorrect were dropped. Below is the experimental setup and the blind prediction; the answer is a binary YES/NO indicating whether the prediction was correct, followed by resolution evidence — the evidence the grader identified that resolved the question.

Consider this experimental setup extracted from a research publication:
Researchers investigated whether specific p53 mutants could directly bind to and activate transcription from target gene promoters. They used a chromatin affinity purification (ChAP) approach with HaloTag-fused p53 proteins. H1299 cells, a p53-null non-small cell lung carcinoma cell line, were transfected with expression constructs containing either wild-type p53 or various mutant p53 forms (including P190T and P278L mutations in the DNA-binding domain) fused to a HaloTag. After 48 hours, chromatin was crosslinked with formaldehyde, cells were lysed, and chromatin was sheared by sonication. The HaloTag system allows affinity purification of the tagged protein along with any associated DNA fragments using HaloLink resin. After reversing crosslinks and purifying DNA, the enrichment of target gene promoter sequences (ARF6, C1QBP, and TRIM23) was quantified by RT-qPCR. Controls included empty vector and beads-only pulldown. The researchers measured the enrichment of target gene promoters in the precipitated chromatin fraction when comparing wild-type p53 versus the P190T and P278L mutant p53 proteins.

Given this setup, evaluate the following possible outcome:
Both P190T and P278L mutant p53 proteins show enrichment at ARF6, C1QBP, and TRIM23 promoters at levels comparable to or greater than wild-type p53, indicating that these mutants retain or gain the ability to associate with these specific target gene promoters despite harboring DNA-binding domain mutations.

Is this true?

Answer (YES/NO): YES